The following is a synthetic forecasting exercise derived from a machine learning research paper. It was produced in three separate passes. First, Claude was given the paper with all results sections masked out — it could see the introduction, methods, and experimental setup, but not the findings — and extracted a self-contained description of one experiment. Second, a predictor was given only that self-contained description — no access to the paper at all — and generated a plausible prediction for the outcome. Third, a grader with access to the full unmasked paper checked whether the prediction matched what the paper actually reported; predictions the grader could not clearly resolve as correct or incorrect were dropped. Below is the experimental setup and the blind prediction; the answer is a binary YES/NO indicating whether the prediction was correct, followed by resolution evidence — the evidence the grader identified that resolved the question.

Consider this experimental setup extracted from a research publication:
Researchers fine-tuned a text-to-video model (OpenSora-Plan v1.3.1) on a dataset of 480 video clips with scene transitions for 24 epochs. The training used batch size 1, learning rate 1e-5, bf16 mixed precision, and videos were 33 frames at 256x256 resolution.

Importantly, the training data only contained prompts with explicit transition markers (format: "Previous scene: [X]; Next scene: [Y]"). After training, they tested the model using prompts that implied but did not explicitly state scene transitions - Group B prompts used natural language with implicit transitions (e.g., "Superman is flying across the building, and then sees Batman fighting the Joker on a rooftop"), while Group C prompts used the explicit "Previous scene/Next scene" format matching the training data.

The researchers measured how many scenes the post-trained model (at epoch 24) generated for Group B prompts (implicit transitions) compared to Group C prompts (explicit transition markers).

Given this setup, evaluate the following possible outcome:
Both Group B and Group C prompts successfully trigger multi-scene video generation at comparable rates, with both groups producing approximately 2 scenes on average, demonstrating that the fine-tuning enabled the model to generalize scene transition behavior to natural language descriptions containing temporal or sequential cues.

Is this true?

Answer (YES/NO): NO